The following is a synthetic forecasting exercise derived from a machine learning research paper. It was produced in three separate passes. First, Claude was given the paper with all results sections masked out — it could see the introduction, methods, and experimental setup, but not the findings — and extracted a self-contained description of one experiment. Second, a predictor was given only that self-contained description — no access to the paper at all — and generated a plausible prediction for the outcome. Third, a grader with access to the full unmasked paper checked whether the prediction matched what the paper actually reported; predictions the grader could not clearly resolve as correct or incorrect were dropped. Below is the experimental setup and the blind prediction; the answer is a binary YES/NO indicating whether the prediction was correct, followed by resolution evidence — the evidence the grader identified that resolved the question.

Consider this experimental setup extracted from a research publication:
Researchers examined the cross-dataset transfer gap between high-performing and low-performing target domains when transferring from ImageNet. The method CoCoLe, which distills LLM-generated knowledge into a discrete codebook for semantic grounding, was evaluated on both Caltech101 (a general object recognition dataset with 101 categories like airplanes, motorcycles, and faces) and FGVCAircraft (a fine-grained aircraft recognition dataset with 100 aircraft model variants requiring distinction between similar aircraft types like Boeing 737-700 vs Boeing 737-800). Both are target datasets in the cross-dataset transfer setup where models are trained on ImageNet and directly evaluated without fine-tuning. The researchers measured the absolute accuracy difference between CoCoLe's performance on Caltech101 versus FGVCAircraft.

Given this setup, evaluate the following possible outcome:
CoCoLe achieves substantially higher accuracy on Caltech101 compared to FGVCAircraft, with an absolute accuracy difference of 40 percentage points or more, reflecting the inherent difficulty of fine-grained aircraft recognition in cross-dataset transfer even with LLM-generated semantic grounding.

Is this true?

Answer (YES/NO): YES